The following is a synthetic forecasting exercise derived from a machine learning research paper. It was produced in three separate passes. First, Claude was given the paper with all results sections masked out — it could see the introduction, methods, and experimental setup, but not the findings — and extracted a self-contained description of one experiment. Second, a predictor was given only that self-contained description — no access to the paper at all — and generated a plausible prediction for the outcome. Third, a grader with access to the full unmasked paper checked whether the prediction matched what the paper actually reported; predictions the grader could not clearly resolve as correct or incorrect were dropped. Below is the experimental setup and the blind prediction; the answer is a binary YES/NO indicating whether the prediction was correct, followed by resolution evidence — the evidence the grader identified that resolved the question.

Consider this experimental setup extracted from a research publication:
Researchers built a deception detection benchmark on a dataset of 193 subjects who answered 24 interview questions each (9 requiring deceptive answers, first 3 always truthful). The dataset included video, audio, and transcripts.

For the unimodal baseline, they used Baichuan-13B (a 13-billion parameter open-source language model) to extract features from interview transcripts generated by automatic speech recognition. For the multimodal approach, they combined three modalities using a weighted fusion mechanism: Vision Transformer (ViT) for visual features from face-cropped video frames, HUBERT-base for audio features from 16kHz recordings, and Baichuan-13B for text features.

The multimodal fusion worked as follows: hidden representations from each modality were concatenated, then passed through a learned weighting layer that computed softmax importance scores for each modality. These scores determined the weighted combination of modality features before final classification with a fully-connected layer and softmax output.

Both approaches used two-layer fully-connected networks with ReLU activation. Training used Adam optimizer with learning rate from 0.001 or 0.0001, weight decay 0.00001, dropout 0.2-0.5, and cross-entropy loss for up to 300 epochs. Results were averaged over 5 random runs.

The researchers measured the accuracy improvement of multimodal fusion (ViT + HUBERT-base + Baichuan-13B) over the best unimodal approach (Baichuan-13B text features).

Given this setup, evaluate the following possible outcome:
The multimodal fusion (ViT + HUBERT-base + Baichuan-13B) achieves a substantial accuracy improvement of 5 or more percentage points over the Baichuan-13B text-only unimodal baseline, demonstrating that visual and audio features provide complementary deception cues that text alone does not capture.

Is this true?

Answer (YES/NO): NO